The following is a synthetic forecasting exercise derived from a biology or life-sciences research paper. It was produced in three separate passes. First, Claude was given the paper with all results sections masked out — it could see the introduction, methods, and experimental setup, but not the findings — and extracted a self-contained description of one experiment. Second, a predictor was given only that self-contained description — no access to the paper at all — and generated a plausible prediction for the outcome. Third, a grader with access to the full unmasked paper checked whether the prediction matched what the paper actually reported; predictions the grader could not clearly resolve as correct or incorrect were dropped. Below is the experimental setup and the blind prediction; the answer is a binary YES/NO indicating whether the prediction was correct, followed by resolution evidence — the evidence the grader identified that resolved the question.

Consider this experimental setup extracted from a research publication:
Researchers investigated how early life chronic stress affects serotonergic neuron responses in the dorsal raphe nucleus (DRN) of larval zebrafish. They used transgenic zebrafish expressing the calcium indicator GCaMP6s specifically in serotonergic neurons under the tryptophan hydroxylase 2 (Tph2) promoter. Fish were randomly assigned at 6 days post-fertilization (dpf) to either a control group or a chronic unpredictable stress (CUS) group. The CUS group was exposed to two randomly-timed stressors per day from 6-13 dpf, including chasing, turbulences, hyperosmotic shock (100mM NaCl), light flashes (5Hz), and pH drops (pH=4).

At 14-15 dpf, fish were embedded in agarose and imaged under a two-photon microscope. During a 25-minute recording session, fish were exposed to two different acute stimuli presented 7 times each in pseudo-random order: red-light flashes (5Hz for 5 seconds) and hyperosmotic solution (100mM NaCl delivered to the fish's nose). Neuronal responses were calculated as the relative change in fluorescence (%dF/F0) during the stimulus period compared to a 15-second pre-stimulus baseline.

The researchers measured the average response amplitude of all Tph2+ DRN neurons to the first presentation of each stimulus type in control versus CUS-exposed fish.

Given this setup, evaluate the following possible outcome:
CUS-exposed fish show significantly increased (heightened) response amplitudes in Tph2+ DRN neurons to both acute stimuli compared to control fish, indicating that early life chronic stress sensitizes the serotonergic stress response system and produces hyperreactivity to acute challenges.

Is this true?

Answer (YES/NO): NO